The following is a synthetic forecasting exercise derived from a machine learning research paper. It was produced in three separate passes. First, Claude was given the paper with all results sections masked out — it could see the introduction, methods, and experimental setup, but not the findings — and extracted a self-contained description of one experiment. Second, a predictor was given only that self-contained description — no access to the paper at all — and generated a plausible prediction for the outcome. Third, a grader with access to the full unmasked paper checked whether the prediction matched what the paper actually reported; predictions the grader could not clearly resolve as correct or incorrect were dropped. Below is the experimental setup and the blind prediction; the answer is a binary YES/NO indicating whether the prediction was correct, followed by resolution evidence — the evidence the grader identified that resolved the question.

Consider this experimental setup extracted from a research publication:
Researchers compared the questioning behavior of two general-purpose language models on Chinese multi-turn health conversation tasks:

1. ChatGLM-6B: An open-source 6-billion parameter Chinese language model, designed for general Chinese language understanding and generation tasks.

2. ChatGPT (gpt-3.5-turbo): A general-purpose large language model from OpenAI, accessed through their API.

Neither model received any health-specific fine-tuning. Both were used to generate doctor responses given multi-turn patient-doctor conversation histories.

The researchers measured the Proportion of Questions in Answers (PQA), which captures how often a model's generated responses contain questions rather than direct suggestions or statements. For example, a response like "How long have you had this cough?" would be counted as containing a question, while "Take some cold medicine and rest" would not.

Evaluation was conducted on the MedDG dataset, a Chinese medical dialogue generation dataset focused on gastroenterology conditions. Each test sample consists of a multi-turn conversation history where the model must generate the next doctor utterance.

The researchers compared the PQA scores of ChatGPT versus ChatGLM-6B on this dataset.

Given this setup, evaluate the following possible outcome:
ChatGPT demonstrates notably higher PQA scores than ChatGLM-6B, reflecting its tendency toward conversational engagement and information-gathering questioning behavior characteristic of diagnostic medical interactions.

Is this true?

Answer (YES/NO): YES